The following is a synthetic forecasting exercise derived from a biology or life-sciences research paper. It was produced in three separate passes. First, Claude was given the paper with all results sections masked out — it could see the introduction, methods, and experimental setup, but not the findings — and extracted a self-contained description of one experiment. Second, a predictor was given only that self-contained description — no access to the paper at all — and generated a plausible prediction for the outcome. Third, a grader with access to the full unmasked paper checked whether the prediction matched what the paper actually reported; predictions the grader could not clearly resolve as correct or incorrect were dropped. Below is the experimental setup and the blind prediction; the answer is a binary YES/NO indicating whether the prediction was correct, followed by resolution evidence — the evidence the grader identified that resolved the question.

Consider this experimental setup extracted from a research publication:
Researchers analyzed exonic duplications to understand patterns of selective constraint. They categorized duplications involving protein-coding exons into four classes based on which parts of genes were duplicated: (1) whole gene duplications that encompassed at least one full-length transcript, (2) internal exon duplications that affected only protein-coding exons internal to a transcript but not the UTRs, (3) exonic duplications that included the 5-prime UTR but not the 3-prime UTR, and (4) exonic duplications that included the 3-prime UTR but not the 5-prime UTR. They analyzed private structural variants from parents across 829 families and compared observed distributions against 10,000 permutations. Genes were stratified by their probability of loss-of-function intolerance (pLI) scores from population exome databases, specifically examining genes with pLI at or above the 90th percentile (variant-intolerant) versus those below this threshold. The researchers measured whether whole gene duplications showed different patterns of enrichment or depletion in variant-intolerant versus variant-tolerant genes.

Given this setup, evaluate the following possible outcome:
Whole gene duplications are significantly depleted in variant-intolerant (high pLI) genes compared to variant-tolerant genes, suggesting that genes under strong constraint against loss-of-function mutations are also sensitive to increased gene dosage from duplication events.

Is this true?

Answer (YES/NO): YES